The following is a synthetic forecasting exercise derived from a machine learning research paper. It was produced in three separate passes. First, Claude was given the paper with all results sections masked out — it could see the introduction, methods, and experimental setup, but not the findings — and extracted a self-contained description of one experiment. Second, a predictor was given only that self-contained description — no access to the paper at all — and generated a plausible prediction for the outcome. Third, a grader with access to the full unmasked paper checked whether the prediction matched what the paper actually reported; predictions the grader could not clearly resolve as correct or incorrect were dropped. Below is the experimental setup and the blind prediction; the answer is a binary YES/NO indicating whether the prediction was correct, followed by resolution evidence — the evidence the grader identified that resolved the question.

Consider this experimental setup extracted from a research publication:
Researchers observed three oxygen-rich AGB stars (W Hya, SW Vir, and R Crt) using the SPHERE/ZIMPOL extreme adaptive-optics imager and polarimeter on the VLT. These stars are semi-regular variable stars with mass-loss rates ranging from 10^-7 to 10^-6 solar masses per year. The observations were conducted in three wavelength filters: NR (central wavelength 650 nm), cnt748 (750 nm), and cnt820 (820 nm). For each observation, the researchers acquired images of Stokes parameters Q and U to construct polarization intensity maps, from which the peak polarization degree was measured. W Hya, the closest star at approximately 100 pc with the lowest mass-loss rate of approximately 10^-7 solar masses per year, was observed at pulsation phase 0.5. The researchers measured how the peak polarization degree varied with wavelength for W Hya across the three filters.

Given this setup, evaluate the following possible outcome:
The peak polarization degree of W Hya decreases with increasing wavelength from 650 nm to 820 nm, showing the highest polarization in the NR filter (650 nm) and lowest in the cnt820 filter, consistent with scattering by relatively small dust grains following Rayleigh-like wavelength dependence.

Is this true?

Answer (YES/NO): NO